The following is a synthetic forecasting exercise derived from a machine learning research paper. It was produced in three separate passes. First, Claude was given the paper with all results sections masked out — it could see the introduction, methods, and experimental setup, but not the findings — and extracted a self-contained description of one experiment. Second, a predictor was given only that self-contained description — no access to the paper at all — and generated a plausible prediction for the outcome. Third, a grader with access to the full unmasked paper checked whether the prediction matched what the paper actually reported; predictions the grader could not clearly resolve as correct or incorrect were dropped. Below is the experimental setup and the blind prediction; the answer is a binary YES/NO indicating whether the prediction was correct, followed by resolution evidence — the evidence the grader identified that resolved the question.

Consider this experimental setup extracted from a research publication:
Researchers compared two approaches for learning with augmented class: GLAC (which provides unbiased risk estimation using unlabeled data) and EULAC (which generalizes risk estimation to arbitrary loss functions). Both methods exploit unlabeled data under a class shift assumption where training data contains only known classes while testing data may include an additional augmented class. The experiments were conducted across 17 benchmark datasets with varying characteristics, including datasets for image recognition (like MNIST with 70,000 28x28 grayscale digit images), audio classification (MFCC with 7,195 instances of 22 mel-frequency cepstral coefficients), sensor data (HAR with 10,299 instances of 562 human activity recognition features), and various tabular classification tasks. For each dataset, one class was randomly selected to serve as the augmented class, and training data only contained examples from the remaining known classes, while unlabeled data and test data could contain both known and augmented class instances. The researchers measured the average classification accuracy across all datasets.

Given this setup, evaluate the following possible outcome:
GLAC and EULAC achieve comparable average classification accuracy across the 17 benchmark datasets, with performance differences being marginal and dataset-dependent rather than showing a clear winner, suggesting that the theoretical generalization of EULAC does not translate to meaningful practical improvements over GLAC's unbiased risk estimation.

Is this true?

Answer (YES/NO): NO